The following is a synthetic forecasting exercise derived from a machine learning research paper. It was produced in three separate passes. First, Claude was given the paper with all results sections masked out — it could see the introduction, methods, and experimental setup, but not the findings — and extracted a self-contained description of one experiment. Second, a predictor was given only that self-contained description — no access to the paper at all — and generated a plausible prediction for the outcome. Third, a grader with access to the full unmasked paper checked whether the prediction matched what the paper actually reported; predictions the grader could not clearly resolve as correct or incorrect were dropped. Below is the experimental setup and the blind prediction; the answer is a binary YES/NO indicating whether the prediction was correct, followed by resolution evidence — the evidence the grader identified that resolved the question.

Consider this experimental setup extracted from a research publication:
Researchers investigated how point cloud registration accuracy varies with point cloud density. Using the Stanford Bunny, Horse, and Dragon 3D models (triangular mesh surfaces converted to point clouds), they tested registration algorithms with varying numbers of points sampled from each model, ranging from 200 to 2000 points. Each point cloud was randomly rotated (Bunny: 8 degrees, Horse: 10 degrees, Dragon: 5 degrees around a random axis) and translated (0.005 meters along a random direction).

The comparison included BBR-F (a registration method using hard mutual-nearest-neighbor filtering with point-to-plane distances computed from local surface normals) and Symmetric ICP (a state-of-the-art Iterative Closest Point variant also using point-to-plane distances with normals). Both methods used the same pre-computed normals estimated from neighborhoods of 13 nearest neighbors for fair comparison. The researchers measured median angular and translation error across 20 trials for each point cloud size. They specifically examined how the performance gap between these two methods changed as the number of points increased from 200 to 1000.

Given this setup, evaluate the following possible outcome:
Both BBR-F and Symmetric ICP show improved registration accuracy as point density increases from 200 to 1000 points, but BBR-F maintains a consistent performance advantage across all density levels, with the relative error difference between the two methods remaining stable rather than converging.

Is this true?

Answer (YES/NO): NO